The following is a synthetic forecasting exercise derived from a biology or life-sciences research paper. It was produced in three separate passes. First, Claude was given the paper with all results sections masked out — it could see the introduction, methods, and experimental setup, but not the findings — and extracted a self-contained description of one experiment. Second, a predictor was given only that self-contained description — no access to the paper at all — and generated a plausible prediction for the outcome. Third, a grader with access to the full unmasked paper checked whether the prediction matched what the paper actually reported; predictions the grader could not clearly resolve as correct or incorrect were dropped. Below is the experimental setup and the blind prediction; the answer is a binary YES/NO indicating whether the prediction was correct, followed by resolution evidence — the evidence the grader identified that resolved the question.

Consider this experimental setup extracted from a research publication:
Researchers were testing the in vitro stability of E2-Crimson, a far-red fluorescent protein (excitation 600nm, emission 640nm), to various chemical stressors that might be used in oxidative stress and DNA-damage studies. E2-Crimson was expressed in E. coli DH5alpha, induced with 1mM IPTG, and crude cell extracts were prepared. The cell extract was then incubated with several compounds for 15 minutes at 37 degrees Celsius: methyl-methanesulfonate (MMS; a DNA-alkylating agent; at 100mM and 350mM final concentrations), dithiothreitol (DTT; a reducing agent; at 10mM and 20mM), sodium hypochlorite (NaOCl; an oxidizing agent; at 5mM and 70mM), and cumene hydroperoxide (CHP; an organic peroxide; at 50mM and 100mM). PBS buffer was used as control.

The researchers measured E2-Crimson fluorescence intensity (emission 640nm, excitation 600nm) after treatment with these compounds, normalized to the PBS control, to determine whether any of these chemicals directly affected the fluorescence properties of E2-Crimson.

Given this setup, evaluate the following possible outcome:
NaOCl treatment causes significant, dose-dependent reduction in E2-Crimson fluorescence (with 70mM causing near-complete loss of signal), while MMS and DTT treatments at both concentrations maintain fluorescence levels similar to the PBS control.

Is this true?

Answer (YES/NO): NO